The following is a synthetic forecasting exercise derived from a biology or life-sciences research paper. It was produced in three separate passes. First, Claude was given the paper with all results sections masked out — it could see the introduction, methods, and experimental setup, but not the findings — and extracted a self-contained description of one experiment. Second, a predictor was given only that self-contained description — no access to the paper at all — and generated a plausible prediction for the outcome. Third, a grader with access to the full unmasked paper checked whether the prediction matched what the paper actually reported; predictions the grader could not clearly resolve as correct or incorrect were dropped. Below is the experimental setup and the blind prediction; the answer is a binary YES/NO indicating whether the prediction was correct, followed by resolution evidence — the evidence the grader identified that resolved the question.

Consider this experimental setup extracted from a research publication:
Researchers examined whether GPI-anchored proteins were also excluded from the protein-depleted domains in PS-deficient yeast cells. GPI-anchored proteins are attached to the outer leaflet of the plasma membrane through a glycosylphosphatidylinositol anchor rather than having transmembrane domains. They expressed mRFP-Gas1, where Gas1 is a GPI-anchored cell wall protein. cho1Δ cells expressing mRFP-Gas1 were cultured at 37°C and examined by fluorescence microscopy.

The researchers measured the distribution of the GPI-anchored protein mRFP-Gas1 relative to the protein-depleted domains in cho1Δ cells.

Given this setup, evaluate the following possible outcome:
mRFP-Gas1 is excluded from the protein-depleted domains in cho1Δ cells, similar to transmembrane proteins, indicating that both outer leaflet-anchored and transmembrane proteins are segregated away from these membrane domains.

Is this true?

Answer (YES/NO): NO